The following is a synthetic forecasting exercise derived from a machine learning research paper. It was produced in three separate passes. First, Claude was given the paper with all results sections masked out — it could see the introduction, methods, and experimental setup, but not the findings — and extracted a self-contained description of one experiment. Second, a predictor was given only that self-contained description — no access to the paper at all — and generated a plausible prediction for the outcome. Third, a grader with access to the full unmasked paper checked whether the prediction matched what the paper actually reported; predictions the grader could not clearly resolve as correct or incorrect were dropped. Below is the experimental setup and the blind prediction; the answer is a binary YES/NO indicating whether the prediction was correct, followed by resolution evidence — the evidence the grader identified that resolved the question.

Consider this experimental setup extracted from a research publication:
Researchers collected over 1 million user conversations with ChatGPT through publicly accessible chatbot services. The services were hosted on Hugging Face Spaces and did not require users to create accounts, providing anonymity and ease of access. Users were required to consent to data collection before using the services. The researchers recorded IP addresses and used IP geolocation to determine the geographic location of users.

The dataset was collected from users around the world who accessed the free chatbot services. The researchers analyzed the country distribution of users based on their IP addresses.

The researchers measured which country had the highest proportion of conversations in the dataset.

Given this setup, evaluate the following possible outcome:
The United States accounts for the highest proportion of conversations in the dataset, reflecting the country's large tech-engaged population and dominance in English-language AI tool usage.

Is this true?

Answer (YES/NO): YES